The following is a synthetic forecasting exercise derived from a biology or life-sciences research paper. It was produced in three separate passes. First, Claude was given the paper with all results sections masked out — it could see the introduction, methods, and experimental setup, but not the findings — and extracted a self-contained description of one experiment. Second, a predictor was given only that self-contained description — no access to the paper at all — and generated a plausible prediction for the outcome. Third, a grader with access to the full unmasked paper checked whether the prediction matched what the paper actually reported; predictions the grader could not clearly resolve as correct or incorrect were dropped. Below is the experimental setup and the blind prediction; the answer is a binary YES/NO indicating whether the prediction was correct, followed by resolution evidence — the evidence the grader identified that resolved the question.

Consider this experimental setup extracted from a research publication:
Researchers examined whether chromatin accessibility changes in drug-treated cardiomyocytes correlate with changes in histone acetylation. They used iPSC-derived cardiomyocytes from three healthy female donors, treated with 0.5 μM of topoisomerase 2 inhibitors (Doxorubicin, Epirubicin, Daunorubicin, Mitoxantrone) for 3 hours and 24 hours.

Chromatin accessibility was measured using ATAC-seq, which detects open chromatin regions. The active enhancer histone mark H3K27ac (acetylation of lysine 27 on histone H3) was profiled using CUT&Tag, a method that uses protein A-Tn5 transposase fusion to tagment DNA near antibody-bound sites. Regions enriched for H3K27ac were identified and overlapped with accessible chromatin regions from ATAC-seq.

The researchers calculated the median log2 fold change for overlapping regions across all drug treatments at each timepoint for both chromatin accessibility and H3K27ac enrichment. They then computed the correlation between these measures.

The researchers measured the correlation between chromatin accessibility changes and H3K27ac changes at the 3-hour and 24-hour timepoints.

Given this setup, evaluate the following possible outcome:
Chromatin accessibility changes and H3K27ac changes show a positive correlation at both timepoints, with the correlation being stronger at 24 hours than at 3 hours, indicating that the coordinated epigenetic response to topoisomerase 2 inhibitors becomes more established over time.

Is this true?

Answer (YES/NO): YES